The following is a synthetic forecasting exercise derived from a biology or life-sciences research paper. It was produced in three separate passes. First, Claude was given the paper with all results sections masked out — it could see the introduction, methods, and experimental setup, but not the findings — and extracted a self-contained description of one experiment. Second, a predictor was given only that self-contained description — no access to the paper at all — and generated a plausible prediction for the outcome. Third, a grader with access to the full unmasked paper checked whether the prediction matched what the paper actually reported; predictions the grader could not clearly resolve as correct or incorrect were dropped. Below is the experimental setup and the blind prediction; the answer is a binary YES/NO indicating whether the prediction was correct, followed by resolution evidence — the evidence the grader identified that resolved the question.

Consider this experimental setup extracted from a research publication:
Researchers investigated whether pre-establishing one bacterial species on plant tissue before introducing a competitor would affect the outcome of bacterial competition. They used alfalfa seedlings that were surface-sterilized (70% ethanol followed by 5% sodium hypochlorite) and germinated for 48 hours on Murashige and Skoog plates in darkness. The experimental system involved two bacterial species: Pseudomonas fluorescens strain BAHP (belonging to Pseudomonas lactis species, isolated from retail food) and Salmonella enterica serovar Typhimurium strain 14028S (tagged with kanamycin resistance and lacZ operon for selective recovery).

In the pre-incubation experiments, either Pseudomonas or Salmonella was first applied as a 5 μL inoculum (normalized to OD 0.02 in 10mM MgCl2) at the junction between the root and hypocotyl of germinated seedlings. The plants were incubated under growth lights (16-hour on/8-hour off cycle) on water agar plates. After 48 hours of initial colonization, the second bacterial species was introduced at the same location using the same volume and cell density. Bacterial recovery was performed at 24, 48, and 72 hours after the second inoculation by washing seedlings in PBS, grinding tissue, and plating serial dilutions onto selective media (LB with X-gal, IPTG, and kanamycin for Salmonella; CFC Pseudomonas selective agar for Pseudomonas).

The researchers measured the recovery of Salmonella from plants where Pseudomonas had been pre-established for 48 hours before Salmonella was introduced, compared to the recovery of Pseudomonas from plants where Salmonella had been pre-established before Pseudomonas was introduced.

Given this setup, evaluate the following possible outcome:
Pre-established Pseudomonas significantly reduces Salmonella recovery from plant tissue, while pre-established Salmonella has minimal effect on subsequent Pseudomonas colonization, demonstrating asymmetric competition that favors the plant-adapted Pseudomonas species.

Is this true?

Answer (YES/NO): YES